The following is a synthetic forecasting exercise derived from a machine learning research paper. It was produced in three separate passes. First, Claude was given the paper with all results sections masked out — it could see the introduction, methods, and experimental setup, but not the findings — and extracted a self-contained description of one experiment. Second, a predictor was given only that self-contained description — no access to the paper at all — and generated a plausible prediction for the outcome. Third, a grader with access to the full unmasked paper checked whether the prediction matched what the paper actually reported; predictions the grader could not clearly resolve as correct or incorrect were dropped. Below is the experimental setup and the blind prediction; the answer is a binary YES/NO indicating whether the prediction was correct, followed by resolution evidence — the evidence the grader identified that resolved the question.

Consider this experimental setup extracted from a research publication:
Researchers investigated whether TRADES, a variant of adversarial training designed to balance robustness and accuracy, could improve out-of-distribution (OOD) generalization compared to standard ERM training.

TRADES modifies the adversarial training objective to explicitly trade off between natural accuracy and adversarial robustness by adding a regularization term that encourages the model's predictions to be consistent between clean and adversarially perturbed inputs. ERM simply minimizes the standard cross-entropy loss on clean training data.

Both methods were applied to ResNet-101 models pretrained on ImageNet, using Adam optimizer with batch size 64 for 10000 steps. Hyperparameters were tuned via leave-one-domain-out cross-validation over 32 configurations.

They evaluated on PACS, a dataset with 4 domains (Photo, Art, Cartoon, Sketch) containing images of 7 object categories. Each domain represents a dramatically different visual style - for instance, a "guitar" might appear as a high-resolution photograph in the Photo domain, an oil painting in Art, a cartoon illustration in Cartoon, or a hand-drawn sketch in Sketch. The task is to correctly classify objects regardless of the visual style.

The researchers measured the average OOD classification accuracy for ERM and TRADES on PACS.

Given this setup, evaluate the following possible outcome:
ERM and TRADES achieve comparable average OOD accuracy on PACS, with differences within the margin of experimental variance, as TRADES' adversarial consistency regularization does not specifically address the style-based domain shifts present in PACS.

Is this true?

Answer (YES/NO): NO